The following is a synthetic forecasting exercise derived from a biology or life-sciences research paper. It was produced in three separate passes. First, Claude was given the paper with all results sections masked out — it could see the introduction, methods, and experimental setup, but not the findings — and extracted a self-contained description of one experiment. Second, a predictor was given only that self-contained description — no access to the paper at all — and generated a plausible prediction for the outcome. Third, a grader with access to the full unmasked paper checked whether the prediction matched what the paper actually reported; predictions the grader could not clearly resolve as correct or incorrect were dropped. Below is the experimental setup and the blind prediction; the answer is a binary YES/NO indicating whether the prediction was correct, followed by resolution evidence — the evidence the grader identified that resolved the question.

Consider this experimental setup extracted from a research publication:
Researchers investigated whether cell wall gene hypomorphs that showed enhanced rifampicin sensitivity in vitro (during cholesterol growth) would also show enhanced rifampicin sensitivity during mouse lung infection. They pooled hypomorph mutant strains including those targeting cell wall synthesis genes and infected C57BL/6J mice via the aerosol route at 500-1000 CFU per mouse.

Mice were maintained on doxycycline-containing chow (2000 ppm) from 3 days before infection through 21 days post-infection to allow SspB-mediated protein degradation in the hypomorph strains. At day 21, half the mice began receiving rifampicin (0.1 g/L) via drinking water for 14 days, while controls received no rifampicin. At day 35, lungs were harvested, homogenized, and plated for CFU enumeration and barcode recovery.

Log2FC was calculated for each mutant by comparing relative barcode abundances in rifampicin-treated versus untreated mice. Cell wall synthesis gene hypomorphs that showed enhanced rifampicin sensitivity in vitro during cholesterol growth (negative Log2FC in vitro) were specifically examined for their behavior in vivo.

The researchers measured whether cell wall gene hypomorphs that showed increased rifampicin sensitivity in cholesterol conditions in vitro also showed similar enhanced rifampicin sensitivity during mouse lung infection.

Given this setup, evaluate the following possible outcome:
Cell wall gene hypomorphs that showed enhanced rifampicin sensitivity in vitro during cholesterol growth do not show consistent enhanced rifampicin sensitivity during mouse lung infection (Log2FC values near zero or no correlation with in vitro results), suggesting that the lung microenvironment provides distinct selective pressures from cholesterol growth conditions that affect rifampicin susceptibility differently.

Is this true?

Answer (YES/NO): NO